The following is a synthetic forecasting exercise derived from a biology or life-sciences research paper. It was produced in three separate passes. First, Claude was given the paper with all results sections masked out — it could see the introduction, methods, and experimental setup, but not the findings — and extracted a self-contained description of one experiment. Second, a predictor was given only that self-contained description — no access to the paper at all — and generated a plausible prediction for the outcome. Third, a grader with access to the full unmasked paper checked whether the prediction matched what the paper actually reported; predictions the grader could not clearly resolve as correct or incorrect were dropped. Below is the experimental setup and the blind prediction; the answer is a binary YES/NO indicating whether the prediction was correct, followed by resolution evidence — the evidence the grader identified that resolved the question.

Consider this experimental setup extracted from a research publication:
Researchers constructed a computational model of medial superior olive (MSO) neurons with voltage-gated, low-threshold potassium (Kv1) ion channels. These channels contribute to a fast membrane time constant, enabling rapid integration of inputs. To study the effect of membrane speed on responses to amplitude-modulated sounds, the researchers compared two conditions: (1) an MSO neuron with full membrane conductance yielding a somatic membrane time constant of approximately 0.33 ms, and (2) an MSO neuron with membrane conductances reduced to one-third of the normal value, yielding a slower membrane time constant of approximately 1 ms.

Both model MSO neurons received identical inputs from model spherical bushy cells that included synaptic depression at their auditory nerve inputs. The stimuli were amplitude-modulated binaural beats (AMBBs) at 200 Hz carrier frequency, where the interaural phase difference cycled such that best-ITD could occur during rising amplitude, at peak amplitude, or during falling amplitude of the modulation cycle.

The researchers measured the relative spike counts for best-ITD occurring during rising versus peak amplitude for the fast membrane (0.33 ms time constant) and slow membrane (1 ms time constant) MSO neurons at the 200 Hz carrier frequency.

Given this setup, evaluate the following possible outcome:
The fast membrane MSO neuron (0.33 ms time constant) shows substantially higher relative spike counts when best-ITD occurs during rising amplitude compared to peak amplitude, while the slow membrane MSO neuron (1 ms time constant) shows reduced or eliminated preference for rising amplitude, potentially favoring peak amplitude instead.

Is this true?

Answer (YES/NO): NO